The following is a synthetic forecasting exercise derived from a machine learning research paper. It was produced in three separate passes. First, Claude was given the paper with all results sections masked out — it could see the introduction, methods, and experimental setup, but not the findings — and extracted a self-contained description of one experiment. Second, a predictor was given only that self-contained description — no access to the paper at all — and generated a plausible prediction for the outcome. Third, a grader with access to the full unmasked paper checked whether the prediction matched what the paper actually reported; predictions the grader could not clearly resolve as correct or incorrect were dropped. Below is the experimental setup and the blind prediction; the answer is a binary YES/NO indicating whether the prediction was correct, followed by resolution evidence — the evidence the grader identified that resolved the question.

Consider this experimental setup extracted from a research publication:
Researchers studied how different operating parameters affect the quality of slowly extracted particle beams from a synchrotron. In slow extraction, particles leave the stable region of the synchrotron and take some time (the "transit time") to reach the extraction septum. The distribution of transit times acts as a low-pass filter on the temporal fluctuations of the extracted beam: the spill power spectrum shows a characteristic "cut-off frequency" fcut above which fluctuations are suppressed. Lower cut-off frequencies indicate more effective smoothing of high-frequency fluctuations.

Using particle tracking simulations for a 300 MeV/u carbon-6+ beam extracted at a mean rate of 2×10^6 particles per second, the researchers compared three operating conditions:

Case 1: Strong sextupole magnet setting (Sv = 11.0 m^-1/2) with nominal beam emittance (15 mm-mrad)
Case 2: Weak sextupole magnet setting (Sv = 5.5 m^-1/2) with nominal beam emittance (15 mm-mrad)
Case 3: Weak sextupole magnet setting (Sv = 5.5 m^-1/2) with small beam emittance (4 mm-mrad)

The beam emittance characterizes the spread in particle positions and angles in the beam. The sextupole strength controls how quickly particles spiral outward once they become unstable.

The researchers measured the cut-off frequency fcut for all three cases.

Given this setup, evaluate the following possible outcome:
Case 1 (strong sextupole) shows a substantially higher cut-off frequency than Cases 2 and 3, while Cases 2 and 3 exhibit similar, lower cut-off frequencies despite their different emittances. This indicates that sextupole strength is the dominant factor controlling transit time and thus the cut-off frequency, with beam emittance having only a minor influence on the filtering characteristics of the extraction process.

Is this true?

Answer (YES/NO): NO